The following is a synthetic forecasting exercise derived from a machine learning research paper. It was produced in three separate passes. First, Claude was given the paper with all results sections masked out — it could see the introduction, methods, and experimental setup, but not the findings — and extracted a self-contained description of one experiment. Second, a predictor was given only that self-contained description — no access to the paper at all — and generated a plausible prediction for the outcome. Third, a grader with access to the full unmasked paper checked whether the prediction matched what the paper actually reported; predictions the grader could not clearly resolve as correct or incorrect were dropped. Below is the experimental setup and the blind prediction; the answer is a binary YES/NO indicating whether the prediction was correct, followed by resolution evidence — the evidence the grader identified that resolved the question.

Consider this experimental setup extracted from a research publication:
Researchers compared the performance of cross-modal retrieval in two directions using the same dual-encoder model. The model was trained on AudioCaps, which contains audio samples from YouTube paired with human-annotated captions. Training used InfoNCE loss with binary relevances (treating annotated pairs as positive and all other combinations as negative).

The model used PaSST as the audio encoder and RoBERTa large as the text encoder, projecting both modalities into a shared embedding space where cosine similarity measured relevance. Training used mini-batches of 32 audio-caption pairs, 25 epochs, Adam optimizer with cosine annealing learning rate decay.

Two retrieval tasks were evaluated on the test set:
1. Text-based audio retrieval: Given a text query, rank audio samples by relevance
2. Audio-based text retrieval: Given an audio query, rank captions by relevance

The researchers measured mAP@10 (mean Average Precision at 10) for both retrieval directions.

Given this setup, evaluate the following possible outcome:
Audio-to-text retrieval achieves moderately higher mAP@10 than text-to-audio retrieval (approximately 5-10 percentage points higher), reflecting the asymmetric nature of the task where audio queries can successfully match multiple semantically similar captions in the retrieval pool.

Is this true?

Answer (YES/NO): NO